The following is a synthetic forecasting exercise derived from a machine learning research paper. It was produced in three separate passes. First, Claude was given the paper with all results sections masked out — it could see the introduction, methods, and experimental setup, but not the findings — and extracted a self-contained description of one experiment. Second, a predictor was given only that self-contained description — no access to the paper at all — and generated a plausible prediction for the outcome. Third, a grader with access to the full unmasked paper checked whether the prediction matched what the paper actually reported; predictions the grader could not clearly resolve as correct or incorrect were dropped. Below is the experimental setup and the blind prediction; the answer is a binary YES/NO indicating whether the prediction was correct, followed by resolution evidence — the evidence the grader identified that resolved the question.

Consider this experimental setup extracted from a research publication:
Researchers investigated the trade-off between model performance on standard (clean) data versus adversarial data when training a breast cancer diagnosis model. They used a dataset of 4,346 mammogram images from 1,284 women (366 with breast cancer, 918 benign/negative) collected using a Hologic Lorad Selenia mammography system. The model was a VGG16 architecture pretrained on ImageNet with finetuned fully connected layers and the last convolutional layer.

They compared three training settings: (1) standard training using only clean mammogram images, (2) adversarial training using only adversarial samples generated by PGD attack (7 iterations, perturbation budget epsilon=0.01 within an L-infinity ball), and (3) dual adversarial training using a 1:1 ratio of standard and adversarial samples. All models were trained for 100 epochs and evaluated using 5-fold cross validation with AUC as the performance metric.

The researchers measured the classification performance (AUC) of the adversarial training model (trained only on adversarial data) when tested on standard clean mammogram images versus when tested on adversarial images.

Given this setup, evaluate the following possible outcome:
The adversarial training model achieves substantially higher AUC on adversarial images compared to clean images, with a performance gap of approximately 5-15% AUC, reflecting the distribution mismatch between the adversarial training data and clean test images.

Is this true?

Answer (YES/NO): NO